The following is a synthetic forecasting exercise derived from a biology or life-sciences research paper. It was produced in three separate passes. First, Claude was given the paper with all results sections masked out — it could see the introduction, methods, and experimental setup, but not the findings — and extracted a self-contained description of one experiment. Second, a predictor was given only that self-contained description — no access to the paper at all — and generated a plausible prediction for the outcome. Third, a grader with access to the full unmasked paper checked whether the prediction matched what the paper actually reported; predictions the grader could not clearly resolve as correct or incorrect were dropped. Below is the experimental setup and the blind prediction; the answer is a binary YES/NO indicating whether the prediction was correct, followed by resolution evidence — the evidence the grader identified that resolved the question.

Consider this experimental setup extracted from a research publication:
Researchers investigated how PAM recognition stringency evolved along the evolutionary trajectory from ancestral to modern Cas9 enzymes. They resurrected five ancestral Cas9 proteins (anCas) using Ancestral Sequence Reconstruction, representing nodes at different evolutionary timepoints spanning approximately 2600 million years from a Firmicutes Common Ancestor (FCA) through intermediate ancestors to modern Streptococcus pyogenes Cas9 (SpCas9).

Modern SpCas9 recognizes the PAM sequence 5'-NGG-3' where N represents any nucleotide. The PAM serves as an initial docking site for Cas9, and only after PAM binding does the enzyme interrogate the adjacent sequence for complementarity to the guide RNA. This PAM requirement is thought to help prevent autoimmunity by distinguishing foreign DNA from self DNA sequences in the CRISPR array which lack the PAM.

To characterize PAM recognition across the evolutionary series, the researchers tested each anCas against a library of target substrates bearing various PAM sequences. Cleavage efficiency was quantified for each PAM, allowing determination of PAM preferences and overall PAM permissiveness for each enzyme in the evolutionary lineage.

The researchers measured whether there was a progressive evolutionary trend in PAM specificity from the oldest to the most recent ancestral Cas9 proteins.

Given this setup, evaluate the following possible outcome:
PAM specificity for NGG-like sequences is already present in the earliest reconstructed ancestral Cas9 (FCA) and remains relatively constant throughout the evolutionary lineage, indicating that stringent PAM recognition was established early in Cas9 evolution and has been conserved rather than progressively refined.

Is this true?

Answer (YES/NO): NO